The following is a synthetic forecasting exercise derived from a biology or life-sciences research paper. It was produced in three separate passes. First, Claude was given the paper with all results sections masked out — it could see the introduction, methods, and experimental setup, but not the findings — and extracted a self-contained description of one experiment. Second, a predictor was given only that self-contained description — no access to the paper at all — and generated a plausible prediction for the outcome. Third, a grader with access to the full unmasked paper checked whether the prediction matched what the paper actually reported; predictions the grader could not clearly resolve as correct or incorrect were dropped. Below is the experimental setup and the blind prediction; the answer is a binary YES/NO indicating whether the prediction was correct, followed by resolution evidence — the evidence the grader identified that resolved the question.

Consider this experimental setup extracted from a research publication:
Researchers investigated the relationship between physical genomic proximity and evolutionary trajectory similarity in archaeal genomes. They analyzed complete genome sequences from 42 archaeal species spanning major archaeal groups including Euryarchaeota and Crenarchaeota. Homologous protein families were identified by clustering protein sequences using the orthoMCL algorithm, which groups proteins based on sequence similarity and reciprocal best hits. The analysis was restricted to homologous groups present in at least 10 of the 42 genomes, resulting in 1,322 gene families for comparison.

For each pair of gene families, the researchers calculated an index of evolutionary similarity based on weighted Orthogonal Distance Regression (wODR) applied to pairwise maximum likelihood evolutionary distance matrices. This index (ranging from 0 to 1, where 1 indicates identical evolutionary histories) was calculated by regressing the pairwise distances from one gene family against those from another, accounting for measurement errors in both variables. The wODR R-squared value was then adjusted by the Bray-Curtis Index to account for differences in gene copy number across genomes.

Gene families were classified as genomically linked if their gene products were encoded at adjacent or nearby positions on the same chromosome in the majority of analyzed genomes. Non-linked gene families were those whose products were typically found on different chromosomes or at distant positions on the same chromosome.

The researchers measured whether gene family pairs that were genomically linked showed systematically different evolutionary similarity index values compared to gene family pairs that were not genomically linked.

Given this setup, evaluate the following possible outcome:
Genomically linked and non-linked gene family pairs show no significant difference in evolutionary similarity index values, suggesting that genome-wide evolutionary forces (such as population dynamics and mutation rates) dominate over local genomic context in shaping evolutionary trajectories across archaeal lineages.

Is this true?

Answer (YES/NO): NO